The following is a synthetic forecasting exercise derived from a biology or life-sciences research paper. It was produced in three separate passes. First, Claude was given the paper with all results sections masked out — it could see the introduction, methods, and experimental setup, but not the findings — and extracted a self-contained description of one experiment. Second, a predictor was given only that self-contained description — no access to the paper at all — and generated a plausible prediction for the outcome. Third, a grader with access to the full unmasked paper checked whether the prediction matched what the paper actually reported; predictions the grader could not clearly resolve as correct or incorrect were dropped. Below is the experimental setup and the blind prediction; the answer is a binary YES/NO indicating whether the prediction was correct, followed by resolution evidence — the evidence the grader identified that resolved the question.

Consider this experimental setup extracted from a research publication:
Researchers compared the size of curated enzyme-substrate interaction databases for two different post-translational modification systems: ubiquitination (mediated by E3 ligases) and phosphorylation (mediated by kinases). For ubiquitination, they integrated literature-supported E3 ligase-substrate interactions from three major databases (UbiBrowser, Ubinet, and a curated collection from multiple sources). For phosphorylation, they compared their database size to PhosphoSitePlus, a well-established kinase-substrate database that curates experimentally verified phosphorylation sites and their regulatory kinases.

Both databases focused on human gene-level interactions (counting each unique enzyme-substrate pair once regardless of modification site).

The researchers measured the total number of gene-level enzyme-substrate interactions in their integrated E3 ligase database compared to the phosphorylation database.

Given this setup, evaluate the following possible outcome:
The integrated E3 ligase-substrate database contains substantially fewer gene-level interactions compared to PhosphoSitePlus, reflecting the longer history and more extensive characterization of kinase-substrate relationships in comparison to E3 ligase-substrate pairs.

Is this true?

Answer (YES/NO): YES